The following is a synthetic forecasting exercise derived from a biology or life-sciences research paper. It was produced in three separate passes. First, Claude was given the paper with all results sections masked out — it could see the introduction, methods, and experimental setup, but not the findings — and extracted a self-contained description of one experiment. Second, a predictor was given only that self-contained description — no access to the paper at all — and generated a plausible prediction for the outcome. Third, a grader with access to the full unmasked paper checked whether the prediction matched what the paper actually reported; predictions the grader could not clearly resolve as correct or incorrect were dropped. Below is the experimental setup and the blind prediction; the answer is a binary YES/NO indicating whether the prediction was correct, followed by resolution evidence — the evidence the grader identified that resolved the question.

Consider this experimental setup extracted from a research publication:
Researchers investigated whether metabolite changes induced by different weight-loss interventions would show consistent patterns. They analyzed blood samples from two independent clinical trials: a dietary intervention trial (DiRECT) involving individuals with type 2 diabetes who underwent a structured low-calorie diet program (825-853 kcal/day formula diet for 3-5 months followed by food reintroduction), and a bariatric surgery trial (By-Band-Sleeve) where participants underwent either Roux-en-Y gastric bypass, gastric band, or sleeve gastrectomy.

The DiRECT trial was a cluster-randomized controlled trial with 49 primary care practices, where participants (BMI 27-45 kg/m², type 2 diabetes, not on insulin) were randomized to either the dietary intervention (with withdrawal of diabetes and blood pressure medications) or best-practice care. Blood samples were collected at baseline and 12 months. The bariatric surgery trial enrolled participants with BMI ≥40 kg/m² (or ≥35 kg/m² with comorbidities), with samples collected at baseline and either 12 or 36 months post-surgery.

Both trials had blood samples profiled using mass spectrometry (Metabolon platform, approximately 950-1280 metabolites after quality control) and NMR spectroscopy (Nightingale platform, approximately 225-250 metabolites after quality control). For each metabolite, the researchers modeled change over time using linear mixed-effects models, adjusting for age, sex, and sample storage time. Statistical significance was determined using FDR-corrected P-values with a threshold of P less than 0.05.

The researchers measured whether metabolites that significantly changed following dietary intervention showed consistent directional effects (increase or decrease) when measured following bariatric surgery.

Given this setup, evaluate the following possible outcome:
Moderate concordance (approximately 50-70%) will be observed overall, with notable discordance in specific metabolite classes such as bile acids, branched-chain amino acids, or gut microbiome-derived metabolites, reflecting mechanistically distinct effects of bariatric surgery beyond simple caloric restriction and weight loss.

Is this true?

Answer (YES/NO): NO